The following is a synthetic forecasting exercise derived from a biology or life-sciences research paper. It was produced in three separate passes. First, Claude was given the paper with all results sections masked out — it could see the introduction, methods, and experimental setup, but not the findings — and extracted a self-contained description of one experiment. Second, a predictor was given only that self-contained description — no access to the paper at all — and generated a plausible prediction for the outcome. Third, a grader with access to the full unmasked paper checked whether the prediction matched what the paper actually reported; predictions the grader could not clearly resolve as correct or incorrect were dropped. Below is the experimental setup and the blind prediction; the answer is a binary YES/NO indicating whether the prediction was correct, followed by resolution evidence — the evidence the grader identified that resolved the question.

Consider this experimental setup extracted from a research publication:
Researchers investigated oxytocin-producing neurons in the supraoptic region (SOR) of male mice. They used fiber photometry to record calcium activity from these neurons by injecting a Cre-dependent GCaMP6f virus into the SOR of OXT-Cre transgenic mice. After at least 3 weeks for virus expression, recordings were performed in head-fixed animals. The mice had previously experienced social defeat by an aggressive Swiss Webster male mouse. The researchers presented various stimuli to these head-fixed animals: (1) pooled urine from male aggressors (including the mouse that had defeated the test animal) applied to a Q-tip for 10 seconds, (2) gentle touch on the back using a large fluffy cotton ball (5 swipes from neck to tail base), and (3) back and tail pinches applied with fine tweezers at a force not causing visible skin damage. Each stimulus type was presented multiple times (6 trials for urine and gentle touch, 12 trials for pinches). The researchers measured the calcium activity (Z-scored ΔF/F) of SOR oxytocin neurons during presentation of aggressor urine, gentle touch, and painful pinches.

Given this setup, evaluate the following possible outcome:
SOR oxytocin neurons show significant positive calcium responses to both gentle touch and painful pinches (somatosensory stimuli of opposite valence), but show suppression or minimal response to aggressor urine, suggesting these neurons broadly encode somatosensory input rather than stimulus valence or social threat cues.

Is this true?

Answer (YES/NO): NO